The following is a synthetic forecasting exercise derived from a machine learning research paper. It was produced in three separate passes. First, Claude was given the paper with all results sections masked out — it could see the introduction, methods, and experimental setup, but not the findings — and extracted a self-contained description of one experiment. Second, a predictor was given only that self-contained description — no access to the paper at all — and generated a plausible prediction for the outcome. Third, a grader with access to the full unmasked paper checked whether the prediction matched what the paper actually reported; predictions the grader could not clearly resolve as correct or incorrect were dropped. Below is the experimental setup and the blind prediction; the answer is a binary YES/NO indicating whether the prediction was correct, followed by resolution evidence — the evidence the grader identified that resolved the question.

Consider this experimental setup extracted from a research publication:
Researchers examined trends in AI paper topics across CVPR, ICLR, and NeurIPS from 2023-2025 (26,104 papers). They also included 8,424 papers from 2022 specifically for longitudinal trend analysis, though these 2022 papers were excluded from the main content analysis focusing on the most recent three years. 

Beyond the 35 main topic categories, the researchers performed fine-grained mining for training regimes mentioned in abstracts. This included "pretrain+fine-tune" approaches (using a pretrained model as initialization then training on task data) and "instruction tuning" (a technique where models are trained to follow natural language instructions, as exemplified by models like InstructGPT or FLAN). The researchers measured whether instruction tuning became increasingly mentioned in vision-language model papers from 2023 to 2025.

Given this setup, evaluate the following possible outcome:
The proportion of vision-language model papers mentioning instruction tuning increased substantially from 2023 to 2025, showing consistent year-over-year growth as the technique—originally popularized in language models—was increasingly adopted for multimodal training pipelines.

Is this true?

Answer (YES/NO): YES